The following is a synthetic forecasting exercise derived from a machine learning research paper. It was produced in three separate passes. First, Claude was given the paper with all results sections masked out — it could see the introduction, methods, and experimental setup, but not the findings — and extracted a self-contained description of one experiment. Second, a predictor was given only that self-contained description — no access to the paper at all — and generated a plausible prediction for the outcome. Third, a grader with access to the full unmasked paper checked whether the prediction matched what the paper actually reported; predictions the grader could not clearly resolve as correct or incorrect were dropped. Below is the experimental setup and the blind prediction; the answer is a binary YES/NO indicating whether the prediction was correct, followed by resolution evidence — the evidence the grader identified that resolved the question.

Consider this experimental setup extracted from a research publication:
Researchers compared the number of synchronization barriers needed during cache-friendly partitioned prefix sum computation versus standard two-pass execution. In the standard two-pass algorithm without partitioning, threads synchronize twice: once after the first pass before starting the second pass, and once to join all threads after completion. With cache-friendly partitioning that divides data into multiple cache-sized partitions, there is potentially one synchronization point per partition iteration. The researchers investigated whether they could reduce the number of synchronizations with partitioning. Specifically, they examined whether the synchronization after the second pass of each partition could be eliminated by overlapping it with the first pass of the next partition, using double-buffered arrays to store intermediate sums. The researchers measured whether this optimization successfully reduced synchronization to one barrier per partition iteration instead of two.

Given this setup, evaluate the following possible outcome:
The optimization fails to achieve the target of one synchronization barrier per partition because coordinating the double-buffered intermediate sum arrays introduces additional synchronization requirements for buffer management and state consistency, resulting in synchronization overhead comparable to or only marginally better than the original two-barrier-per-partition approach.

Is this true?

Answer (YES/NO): NO